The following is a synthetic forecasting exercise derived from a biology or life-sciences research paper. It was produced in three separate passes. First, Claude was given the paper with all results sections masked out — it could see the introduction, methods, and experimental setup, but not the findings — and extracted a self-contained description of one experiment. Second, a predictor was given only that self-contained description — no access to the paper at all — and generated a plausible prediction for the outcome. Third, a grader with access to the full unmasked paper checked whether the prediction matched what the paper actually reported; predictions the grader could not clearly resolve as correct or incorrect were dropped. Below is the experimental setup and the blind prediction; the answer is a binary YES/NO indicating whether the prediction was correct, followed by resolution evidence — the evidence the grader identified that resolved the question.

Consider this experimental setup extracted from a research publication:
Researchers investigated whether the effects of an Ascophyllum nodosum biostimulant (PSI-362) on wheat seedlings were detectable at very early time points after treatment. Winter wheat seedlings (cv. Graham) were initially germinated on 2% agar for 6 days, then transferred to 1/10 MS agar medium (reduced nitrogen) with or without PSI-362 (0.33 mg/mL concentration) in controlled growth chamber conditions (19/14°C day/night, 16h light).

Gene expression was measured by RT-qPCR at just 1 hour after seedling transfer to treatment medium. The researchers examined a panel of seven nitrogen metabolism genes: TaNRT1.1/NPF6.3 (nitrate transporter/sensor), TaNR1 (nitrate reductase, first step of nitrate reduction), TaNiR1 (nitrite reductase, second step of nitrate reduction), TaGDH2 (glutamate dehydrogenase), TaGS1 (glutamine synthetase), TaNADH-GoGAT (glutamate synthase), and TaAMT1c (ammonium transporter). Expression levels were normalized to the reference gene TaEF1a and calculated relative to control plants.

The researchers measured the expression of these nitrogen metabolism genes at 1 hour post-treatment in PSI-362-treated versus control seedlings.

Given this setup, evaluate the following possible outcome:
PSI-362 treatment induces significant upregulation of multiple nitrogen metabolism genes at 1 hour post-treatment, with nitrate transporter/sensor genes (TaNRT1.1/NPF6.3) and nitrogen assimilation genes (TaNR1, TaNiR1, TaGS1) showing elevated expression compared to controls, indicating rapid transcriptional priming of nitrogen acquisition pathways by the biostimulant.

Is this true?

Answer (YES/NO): NO